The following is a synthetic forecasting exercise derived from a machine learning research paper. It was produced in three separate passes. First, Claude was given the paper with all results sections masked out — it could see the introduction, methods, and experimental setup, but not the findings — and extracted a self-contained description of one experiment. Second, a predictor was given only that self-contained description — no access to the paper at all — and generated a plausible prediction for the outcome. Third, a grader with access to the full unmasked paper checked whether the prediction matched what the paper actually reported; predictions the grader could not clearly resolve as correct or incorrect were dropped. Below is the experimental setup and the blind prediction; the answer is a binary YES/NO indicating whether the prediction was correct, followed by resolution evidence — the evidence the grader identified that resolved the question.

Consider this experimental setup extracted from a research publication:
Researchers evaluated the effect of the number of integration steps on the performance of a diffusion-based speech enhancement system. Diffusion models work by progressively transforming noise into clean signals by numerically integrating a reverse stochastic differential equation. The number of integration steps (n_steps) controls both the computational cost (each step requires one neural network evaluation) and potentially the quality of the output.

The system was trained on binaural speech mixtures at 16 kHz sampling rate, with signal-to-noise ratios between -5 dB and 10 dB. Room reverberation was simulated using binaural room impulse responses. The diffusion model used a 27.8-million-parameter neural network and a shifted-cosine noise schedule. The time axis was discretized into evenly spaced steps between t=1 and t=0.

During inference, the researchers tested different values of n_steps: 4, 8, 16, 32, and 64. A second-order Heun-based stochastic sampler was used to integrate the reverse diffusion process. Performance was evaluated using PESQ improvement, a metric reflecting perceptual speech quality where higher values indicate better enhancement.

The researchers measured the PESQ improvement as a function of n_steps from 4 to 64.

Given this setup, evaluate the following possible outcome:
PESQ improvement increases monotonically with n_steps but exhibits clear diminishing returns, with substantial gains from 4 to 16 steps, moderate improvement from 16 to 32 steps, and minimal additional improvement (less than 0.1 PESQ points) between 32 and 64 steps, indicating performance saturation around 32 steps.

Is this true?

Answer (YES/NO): NO